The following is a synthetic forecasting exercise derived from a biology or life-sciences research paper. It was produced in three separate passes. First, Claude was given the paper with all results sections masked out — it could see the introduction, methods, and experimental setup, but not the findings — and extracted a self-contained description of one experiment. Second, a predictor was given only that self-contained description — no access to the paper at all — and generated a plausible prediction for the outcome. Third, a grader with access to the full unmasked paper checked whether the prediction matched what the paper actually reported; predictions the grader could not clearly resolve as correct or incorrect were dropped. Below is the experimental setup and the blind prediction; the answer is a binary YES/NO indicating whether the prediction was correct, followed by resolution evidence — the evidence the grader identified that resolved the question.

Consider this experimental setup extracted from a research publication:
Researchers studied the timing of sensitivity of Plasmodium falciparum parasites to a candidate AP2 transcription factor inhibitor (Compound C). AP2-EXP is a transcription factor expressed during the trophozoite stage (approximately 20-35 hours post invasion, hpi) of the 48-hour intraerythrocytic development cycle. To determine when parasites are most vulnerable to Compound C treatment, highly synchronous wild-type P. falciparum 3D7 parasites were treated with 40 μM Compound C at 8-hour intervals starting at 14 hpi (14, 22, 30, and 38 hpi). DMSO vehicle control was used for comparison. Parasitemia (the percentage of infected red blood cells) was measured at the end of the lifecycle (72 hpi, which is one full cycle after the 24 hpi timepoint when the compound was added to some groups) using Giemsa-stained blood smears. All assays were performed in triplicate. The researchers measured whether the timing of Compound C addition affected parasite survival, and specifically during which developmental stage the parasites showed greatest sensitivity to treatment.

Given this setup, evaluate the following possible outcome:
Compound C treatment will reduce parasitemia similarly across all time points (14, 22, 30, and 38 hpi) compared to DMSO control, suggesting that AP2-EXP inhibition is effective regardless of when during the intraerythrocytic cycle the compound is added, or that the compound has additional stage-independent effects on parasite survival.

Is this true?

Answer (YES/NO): NO